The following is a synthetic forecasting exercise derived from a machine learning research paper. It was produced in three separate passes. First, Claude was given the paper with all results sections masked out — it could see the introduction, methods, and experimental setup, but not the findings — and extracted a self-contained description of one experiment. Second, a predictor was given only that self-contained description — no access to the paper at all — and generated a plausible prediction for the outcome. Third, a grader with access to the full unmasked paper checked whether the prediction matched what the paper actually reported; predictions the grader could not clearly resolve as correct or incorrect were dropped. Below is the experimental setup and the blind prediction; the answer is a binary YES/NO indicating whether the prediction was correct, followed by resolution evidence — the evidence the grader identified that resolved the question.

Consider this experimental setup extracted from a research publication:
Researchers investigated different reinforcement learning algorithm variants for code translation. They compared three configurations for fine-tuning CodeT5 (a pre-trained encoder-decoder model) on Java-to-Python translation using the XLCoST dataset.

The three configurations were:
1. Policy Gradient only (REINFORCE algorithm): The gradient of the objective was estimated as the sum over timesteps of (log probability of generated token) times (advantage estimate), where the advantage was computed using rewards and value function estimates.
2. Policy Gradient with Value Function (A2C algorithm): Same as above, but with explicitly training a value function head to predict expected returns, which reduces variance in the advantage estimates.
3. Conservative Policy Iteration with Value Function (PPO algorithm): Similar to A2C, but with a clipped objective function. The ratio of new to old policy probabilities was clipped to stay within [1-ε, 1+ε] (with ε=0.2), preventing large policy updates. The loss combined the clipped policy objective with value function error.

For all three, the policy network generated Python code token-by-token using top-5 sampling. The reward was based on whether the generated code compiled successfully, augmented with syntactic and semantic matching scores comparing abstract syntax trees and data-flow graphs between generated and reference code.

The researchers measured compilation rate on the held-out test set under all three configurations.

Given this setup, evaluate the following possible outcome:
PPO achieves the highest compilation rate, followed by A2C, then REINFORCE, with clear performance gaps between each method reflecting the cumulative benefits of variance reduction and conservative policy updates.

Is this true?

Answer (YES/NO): YES